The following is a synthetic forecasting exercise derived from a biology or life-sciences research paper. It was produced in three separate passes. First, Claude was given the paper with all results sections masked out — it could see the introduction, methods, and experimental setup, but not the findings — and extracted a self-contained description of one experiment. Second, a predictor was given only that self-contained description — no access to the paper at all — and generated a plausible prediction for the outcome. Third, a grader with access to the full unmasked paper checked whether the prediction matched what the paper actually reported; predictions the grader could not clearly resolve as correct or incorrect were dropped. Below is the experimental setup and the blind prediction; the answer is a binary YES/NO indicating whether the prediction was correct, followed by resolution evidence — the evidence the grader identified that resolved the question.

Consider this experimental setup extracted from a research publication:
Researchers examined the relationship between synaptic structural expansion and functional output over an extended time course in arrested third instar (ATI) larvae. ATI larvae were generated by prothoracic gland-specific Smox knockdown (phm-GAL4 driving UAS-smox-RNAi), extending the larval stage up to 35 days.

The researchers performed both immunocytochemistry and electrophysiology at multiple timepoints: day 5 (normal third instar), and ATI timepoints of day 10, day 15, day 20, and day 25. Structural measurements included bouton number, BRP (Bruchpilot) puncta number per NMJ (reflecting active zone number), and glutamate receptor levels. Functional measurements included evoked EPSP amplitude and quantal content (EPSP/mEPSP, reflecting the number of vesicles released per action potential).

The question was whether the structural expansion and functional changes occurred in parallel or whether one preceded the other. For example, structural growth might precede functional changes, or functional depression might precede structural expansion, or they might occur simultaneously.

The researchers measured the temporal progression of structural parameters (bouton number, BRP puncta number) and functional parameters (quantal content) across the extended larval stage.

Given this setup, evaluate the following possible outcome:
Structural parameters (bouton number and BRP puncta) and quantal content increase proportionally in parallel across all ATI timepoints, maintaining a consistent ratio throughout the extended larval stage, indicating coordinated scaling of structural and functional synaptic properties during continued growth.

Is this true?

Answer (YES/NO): NO